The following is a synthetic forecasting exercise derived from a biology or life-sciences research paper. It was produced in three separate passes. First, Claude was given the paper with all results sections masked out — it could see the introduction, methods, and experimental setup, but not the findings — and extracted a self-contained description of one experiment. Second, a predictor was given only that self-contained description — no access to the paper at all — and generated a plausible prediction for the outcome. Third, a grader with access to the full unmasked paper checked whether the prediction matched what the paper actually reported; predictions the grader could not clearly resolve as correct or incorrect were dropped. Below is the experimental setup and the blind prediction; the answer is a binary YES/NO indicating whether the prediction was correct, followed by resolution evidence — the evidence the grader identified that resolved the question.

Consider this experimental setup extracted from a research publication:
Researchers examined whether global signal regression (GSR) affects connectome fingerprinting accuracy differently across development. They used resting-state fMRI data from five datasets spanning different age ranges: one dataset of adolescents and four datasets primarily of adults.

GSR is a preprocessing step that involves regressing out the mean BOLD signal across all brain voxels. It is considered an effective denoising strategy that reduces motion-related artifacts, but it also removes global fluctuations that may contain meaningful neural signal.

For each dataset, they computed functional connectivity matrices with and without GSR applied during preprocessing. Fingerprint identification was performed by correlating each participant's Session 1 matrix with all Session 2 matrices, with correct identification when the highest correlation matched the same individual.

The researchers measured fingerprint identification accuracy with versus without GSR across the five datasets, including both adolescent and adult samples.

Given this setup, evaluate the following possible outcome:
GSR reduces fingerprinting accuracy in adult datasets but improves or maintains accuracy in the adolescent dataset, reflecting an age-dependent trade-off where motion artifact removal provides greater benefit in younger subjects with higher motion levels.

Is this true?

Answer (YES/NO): NO